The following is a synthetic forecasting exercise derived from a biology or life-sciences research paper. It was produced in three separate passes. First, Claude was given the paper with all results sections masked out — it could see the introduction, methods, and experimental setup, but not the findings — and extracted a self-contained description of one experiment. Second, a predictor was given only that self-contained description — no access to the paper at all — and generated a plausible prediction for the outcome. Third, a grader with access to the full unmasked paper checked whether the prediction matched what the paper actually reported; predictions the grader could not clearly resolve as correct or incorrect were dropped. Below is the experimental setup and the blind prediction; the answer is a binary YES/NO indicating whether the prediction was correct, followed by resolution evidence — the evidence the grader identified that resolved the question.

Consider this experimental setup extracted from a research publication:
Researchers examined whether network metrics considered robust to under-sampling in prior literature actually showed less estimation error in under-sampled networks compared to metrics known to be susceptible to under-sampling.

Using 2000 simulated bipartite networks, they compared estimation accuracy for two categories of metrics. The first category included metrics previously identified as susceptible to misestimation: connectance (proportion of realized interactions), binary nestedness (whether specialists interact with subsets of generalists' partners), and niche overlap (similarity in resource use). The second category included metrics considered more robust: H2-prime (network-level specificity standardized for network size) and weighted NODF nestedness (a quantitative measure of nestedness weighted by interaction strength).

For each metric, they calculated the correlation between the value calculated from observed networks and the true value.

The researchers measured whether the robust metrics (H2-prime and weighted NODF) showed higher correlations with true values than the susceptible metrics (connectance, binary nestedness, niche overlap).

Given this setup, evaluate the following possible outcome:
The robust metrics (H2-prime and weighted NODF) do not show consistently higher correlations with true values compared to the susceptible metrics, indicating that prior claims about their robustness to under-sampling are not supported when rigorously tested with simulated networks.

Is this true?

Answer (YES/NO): NO